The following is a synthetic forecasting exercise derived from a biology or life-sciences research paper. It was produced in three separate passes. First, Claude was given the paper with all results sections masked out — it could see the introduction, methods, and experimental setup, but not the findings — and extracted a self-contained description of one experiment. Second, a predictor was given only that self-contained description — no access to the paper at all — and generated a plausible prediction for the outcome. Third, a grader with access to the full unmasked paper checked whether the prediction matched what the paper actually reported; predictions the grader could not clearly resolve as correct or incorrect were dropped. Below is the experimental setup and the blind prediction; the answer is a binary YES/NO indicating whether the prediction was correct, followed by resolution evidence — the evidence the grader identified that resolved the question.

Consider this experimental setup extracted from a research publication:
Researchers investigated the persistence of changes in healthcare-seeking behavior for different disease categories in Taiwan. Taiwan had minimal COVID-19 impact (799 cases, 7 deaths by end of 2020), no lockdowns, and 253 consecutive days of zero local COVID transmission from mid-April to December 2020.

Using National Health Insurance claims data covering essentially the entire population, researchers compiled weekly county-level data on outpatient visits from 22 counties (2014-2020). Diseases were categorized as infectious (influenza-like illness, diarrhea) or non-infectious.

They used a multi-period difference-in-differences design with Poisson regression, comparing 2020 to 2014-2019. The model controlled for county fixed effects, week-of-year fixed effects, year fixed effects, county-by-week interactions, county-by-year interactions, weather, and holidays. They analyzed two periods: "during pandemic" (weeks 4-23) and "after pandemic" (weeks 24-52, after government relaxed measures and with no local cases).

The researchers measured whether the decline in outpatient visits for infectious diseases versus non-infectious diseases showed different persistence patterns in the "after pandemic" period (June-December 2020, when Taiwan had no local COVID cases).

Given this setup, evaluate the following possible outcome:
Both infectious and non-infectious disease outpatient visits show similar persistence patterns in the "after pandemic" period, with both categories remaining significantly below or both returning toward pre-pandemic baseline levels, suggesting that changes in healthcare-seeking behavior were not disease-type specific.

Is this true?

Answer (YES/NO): NO